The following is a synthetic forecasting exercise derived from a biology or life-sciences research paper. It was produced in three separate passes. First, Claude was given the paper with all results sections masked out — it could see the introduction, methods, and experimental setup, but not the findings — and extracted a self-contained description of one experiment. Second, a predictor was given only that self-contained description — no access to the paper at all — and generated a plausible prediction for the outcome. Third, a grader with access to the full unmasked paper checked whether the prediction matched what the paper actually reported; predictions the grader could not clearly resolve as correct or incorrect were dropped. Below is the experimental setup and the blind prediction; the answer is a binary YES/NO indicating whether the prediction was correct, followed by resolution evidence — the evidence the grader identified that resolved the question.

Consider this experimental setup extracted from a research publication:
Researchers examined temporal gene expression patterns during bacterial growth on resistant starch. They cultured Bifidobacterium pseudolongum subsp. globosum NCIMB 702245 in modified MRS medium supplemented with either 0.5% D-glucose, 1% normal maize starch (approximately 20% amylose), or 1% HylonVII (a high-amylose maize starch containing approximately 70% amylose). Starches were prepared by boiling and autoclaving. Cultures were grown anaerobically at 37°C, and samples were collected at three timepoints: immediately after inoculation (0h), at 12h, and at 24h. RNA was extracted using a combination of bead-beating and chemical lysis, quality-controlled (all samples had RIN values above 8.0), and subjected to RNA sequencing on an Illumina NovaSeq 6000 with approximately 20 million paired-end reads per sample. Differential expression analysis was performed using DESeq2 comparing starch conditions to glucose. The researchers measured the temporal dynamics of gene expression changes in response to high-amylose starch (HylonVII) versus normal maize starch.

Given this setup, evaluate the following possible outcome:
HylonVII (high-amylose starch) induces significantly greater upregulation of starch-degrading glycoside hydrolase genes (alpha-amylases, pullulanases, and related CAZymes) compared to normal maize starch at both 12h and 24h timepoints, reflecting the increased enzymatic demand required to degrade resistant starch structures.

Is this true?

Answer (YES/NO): NO